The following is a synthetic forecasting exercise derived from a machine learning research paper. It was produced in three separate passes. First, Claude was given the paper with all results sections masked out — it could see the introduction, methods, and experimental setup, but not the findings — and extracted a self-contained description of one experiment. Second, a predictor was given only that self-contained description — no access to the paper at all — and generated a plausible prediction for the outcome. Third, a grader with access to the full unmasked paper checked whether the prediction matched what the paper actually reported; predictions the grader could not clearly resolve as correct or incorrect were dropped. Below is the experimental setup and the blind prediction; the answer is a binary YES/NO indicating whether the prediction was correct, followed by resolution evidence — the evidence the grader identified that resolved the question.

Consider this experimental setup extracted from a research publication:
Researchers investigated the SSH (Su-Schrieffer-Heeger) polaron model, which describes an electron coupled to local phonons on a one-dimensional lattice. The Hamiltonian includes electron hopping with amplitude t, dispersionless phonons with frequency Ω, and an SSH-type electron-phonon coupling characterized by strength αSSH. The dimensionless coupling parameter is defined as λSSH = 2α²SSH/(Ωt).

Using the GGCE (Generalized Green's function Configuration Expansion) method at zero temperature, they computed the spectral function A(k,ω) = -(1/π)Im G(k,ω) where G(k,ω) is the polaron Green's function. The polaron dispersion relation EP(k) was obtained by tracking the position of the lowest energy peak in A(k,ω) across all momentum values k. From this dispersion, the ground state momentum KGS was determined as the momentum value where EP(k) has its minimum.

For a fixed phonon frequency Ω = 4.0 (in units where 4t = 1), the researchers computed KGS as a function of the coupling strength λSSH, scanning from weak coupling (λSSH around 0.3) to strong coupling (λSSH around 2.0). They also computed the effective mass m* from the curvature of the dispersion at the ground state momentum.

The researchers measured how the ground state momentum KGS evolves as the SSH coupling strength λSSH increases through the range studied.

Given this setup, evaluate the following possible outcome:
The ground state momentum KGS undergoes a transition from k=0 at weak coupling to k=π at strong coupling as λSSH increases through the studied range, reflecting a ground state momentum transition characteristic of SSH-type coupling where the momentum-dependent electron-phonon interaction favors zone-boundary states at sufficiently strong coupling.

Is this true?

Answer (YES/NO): NO